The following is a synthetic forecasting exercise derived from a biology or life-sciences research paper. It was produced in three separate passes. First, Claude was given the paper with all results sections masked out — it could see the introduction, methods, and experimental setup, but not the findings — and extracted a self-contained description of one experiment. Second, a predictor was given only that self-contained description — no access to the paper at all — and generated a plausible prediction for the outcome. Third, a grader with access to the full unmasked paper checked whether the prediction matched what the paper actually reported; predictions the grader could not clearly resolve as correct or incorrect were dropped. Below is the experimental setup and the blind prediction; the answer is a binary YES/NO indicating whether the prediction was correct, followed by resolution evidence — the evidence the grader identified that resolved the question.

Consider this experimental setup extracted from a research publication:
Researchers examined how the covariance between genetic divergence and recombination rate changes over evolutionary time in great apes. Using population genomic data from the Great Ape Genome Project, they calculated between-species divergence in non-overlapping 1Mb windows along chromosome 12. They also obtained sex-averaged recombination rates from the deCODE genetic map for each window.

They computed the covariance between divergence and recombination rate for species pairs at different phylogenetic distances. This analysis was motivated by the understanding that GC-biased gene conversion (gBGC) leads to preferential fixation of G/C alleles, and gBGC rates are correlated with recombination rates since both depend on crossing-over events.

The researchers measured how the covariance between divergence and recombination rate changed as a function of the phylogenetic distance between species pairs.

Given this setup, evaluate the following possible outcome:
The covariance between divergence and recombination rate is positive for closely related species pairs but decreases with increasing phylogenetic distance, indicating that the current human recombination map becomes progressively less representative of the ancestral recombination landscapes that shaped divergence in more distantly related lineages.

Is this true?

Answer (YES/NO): NO